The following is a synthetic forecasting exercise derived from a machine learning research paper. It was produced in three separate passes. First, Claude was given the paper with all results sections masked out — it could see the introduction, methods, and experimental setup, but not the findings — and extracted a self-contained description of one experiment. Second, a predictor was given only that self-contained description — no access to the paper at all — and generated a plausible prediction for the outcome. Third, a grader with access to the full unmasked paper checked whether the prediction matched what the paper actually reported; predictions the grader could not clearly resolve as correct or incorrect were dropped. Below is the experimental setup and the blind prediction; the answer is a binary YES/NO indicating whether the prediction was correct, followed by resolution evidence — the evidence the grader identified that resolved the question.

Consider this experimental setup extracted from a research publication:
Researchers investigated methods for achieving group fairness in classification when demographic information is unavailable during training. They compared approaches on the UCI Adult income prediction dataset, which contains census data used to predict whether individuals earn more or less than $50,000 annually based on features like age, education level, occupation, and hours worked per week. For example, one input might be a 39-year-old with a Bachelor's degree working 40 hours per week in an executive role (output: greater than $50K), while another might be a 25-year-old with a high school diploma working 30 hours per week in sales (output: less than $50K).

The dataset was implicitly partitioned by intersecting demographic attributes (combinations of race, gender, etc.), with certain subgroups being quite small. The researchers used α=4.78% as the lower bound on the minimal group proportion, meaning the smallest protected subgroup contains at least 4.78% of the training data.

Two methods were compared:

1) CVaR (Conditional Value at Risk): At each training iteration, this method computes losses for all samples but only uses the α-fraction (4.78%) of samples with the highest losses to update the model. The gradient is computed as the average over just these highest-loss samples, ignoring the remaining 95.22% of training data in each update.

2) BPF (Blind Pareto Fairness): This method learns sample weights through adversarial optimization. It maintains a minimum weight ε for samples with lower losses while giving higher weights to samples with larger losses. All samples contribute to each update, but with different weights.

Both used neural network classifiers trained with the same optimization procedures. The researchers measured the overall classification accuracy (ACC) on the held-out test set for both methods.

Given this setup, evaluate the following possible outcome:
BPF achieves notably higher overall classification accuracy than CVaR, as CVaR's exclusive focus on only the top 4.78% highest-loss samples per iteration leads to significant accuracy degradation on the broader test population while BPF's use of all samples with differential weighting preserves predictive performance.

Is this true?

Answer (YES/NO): YES